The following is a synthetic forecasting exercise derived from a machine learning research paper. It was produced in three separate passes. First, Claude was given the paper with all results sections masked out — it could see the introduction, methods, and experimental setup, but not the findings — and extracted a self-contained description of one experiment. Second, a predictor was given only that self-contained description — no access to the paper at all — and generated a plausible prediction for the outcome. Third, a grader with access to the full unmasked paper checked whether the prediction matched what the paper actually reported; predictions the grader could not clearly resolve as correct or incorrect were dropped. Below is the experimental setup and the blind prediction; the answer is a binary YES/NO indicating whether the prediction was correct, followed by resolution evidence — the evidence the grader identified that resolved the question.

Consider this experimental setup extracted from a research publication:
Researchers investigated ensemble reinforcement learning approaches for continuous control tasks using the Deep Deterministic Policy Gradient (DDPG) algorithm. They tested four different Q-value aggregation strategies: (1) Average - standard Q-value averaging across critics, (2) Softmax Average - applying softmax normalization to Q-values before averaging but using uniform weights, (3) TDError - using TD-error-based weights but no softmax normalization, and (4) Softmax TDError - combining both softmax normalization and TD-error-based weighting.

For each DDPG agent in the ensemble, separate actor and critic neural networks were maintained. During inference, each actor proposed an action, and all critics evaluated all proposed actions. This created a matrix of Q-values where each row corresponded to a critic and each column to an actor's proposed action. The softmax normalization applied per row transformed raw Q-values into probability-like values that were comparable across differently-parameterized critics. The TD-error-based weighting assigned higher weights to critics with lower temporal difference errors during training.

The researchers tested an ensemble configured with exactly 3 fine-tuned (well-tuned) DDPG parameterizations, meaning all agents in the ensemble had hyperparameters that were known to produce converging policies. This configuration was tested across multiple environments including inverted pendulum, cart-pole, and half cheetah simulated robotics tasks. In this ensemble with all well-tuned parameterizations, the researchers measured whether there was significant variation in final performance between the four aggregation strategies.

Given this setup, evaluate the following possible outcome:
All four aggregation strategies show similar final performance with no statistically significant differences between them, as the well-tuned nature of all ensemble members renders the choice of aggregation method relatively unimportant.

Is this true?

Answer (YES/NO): YES